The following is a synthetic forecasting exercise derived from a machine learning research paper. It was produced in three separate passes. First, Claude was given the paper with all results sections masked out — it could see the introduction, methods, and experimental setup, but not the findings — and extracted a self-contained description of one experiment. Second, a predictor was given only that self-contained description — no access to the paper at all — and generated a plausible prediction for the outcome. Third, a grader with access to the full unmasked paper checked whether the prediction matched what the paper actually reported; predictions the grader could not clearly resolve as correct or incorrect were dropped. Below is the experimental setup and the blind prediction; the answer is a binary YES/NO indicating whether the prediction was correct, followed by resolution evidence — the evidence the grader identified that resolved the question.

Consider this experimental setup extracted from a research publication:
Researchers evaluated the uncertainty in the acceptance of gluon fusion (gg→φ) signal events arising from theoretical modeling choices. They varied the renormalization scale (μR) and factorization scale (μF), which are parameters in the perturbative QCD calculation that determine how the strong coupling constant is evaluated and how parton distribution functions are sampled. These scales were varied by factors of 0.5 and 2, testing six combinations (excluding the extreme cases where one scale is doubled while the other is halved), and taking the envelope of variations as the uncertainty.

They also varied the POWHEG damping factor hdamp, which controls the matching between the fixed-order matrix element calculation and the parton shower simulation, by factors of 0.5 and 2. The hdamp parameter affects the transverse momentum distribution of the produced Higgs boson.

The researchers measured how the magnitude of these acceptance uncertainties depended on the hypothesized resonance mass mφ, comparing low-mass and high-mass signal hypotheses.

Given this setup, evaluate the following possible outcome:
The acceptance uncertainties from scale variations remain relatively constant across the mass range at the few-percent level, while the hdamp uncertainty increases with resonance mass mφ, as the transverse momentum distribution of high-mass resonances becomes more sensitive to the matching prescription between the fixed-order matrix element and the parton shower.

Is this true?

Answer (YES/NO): NO